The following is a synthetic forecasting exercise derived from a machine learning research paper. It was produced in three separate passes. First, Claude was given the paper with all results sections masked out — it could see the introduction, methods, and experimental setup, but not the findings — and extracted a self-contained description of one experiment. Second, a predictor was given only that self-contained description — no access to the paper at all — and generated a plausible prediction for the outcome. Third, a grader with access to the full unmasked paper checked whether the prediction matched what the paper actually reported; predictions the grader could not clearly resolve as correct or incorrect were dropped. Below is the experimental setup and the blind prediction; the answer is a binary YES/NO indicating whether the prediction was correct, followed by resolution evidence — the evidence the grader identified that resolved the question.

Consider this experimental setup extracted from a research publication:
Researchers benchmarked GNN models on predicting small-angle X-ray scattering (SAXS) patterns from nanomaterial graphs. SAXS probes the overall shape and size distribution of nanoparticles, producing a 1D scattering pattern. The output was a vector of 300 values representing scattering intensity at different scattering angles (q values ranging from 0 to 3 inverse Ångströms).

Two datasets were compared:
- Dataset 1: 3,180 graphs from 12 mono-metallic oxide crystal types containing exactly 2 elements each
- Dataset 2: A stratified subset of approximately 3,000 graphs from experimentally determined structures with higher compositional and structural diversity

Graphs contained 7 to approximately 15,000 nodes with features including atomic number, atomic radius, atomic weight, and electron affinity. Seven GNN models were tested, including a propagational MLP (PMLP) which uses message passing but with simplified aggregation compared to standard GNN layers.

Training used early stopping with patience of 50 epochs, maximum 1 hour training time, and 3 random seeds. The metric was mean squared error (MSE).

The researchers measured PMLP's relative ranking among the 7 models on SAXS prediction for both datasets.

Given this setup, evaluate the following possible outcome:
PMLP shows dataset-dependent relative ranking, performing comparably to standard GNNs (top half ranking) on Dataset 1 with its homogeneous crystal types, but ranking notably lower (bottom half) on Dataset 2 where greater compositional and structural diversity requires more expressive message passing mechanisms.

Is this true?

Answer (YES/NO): NO